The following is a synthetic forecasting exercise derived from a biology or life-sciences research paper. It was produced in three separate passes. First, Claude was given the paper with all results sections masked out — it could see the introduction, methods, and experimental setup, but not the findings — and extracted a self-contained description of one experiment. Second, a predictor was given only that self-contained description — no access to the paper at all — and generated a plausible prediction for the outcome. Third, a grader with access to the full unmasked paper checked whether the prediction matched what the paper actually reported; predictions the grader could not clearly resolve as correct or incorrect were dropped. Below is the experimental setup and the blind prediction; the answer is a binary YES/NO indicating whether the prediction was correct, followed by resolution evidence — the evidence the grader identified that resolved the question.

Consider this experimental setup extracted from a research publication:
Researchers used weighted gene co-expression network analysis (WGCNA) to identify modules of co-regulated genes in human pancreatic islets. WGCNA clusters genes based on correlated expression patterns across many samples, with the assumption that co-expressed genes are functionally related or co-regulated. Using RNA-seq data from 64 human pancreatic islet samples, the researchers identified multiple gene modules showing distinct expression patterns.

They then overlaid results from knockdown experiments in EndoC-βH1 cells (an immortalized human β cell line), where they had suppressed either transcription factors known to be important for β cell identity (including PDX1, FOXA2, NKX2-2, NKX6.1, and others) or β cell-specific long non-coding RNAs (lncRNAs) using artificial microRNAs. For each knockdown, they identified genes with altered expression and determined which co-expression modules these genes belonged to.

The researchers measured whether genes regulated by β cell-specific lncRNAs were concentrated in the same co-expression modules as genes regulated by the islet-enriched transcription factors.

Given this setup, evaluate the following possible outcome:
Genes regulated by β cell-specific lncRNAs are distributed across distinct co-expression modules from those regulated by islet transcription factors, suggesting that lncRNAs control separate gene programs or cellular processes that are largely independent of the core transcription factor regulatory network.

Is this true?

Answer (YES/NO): NO